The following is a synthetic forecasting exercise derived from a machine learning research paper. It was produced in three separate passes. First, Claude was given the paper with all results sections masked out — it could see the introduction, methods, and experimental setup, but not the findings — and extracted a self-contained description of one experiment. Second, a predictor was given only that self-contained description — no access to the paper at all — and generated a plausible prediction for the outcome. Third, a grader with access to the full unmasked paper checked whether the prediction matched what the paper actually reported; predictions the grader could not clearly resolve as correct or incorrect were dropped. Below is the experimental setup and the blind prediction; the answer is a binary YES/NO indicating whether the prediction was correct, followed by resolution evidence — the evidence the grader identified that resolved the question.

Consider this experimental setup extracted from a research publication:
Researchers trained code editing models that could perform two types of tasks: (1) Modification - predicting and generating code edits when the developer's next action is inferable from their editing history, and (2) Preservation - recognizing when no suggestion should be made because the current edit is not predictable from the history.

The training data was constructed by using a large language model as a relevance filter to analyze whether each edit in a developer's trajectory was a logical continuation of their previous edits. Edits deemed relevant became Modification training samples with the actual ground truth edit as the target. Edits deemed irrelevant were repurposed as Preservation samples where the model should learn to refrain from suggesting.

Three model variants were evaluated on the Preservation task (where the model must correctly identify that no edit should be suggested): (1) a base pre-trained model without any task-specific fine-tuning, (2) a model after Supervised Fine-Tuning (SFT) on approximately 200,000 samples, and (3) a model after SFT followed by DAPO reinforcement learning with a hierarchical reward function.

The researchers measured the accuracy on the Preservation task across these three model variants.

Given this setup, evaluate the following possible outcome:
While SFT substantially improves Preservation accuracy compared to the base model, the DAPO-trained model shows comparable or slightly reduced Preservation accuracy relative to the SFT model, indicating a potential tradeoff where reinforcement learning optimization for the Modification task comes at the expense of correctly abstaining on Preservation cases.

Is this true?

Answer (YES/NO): YES